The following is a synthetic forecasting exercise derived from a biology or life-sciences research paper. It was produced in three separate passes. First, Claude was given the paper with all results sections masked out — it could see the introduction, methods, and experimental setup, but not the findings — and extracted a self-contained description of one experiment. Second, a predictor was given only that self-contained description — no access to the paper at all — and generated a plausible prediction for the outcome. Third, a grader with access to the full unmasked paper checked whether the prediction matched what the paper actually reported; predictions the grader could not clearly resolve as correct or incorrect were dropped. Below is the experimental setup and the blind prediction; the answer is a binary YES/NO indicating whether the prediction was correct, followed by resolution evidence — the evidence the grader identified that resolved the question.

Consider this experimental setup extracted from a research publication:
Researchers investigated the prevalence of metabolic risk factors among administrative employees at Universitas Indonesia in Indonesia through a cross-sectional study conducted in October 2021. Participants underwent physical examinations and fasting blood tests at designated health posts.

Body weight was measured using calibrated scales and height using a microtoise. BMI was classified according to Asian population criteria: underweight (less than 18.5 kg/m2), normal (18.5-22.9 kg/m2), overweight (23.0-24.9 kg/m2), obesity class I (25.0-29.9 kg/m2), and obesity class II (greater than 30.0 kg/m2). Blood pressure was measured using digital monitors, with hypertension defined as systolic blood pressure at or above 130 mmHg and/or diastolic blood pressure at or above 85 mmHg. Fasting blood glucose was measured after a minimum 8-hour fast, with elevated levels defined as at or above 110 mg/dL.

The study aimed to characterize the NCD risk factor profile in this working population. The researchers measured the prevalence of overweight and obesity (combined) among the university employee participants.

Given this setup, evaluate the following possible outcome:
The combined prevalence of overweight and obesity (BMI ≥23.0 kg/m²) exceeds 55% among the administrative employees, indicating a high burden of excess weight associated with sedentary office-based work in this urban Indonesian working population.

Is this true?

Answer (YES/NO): YES